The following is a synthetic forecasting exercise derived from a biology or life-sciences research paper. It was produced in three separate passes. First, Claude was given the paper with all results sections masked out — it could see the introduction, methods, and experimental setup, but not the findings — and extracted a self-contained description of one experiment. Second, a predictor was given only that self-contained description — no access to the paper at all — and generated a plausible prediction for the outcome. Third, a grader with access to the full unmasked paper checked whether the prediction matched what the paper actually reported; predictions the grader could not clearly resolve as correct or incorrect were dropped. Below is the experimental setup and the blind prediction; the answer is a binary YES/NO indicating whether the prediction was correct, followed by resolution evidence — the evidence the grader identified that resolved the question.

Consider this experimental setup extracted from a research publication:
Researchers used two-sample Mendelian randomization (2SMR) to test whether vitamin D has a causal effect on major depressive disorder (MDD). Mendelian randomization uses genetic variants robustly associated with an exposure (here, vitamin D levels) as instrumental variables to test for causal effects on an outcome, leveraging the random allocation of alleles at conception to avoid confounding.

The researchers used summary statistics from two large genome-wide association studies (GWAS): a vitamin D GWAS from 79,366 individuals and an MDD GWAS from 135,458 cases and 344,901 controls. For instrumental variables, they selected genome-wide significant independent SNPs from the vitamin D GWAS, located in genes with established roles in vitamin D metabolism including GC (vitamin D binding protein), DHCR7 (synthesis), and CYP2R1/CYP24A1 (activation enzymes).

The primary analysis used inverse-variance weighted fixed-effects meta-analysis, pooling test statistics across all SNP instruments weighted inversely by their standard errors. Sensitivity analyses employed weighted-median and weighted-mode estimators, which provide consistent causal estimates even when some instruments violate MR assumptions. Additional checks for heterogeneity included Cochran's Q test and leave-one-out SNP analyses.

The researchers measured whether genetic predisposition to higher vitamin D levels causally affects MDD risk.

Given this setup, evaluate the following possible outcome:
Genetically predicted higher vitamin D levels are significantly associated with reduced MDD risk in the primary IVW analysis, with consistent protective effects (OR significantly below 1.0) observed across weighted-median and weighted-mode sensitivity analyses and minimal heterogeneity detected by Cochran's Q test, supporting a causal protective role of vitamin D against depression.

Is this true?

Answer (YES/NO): NO